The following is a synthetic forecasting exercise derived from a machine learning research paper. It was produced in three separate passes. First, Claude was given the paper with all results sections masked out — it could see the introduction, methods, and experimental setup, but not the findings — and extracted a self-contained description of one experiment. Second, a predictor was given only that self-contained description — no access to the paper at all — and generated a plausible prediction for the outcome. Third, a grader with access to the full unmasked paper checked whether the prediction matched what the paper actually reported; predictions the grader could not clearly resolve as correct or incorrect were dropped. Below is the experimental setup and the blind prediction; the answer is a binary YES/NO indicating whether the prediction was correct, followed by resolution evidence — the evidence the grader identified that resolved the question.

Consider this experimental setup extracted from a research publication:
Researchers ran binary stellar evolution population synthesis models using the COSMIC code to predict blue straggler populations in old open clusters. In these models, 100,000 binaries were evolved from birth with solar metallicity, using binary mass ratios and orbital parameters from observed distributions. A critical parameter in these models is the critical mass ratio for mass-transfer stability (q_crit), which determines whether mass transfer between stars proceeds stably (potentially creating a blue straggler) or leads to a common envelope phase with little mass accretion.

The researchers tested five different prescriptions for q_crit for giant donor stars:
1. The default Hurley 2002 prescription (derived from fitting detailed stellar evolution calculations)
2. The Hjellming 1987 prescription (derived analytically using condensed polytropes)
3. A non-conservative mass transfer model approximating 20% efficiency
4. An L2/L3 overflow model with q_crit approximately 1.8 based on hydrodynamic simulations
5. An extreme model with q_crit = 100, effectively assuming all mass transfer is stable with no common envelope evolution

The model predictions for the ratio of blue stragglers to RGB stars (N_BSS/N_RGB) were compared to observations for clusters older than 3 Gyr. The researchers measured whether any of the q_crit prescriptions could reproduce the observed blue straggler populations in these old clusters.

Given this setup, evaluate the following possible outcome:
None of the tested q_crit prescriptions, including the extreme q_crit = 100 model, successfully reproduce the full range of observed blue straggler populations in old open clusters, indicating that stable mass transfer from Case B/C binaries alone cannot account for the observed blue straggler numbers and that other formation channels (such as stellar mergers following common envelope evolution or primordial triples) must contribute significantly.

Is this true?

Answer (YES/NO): YES